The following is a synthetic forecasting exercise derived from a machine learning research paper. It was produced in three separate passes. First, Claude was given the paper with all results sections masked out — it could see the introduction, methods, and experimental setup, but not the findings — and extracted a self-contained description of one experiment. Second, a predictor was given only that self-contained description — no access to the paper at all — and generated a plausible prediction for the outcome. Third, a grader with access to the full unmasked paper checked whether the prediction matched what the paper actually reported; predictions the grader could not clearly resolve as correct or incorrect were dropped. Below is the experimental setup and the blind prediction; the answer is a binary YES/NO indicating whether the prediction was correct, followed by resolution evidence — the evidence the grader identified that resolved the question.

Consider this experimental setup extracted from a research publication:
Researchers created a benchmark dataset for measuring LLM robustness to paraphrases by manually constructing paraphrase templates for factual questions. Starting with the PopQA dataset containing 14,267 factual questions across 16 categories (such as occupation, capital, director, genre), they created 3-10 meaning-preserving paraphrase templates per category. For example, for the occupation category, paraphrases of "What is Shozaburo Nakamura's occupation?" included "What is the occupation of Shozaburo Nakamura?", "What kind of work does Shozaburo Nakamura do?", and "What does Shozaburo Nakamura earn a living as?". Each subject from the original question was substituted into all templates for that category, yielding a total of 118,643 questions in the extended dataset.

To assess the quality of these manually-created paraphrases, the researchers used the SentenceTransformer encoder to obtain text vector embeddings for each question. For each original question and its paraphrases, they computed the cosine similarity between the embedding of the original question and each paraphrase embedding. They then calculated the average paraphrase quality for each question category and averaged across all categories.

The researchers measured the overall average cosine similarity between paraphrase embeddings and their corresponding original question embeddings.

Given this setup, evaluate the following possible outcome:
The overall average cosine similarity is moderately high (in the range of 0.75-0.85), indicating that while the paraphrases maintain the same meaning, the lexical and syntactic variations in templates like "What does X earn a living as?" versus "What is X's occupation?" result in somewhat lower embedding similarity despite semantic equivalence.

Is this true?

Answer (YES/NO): NO